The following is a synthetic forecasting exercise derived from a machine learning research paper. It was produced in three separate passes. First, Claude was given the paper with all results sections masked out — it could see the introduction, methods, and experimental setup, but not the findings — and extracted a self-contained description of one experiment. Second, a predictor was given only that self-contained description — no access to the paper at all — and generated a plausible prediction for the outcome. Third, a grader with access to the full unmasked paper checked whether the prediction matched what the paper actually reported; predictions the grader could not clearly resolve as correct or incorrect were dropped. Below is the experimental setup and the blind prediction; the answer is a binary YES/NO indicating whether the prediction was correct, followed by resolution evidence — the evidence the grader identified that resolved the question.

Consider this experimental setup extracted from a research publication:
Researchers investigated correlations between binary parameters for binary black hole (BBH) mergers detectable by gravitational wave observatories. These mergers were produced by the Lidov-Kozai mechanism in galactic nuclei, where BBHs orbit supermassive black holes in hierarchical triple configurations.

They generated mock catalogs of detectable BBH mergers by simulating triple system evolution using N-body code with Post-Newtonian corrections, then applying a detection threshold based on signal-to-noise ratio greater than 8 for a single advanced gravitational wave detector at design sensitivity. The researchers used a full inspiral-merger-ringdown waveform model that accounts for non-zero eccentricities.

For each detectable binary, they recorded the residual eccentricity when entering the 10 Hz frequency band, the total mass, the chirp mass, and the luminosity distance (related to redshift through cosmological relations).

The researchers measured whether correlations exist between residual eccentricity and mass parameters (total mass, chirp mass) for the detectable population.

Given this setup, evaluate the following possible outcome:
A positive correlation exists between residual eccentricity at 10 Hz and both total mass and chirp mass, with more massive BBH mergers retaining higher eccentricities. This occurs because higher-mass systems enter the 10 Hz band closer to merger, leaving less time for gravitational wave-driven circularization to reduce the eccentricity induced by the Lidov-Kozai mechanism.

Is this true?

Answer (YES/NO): NO